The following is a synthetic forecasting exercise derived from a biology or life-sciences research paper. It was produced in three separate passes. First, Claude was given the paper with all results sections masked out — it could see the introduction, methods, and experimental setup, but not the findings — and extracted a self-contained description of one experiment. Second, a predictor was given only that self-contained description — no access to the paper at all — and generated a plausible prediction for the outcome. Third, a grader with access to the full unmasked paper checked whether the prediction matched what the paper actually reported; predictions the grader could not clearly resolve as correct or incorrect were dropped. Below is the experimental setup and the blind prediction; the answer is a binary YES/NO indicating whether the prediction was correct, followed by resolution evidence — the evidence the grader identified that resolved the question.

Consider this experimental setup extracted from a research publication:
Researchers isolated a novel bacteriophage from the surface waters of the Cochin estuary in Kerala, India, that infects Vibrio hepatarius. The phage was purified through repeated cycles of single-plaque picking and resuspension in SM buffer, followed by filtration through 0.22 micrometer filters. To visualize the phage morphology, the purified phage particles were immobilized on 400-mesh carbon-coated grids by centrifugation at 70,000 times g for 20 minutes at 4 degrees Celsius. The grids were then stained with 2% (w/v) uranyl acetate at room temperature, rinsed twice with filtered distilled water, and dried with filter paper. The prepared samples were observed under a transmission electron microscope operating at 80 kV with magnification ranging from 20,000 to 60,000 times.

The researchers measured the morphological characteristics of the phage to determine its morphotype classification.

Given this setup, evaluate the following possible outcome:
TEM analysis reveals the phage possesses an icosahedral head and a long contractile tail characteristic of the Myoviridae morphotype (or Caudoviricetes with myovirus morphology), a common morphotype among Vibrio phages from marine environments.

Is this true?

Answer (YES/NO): YES